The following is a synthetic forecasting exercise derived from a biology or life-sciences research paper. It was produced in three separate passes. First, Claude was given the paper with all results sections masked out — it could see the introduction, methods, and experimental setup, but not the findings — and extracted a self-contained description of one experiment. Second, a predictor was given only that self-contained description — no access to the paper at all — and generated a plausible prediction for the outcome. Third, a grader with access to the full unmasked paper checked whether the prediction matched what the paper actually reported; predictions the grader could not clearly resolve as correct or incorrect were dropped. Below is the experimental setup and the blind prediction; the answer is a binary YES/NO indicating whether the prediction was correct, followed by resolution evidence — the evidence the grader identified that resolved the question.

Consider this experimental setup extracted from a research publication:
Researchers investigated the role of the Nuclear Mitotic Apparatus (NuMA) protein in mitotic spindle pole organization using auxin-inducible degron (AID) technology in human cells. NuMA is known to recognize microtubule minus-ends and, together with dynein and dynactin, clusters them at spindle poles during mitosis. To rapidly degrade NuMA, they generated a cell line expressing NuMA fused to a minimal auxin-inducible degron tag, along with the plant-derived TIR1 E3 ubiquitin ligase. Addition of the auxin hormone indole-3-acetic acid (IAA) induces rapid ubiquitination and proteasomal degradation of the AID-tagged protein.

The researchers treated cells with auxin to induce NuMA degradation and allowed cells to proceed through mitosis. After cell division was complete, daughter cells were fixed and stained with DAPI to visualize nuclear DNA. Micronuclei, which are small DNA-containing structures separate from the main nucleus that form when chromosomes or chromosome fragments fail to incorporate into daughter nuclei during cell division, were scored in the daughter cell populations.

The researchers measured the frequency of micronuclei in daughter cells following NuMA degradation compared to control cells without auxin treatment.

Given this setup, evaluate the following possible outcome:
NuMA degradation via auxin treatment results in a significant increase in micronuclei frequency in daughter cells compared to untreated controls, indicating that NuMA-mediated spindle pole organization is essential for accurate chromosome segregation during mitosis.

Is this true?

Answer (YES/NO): YES